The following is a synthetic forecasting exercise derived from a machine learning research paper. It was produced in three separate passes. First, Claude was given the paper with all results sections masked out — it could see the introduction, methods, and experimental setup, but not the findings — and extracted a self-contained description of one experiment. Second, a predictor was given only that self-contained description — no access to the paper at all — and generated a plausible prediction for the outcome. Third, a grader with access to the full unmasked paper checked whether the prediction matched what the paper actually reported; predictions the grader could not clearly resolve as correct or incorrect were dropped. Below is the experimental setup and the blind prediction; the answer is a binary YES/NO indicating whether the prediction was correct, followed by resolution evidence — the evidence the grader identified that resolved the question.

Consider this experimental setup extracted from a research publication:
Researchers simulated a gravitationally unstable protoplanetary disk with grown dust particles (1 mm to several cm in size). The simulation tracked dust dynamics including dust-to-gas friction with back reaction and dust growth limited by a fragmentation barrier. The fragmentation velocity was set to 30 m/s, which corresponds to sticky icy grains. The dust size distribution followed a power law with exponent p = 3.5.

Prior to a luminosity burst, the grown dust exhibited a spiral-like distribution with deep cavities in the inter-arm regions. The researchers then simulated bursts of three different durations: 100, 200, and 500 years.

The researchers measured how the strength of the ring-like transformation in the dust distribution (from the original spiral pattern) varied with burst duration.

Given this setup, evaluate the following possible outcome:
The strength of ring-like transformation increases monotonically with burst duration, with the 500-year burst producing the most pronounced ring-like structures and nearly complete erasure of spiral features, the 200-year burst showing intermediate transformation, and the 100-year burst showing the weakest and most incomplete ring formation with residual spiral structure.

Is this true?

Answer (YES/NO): NO